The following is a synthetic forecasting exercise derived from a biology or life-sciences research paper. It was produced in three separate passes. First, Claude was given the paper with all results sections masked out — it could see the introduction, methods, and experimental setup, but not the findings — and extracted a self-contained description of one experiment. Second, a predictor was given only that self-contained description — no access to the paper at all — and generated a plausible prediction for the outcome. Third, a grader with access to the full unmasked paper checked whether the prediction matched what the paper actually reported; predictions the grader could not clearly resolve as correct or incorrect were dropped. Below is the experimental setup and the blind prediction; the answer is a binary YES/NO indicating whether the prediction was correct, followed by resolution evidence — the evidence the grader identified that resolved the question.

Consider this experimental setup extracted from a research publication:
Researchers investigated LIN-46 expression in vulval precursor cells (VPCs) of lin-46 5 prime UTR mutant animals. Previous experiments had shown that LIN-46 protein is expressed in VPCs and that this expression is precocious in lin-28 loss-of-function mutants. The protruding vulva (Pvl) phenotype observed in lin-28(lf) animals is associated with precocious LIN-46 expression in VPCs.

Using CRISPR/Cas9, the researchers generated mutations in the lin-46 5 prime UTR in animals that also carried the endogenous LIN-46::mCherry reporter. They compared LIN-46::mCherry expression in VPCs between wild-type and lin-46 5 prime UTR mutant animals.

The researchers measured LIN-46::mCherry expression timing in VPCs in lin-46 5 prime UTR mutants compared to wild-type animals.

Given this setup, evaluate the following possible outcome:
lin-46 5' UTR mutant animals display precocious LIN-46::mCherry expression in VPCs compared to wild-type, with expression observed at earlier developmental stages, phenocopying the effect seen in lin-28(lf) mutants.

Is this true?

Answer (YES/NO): YES